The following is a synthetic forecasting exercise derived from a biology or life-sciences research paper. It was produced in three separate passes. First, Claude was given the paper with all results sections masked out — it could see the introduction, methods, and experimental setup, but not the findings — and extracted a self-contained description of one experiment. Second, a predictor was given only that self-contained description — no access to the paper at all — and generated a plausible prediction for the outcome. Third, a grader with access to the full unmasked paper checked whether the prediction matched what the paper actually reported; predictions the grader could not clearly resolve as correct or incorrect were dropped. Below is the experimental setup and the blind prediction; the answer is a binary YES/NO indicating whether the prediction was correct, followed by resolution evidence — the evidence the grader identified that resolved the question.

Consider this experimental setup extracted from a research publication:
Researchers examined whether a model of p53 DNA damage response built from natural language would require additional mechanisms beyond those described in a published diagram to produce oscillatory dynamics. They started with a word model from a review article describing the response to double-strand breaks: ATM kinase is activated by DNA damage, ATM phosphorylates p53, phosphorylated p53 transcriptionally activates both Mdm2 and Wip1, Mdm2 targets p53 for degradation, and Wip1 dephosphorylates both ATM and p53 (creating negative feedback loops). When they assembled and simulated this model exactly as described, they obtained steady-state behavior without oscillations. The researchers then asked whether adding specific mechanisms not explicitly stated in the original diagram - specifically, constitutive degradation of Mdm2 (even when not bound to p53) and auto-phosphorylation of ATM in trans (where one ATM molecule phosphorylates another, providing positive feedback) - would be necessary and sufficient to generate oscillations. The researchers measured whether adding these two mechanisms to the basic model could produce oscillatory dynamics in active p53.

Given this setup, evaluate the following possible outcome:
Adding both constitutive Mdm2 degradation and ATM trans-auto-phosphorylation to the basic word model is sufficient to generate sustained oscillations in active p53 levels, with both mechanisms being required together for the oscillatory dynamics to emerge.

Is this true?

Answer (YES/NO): YES